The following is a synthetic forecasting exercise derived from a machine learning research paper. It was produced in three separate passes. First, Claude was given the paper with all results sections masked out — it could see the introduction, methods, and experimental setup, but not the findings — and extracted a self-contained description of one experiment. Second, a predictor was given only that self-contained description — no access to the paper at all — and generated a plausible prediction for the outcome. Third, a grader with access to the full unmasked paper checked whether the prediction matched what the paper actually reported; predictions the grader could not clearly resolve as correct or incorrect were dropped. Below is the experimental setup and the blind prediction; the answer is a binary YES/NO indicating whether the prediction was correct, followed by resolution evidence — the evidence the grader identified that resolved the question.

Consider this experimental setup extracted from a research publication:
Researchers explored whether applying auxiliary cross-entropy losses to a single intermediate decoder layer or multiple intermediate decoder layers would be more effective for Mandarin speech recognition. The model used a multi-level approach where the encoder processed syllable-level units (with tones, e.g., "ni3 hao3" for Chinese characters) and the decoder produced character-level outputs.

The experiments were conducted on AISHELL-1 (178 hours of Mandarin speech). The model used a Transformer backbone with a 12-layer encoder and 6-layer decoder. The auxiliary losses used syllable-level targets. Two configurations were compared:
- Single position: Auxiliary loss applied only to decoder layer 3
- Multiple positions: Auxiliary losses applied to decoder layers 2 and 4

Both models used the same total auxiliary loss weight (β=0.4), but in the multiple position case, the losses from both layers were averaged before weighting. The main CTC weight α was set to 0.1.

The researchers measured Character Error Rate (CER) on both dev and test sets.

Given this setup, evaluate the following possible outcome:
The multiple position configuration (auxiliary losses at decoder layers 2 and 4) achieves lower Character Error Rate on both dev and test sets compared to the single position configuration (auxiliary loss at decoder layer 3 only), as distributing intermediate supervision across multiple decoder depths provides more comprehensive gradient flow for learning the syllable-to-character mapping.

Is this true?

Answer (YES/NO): NO